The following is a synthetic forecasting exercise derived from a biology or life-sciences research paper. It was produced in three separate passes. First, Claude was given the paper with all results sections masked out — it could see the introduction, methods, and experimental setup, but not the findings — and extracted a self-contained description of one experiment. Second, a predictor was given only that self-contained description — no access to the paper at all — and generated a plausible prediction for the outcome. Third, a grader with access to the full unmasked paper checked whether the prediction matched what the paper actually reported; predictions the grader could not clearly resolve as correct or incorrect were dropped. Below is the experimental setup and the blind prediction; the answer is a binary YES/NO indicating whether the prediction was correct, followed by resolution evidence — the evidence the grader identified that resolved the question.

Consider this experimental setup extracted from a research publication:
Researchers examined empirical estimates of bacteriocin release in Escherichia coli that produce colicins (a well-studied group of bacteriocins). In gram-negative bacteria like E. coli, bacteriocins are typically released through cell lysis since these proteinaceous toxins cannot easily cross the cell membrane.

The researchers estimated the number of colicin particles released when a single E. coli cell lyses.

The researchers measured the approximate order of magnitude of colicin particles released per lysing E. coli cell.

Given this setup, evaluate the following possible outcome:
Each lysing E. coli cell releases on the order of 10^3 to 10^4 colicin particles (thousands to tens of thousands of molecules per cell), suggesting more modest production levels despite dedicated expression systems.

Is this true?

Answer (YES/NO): YES